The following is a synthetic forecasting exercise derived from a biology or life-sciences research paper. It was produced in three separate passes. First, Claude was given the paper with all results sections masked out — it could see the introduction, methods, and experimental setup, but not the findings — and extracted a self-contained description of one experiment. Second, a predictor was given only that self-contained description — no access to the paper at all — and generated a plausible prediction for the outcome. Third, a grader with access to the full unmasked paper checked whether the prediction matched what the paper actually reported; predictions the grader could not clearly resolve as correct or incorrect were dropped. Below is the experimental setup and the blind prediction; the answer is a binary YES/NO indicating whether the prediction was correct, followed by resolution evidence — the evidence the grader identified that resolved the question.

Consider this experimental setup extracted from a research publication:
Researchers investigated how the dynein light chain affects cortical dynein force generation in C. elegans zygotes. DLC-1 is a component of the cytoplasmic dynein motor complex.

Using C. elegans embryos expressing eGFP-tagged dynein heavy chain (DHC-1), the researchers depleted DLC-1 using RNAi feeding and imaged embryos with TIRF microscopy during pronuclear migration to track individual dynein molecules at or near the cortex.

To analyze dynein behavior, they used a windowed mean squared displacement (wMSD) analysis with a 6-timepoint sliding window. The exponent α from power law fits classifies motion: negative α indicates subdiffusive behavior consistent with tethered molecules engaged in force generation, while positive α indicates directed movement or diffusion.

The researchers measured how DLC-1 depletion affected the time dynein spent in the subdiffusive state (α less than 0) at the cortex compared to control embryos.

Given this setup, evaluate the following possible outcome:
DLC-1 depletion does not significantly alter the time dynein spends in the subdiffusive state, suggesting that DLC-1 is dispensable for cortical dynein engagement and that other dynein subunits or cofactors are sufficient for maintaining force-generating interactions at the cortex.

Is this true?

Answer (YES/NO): NO